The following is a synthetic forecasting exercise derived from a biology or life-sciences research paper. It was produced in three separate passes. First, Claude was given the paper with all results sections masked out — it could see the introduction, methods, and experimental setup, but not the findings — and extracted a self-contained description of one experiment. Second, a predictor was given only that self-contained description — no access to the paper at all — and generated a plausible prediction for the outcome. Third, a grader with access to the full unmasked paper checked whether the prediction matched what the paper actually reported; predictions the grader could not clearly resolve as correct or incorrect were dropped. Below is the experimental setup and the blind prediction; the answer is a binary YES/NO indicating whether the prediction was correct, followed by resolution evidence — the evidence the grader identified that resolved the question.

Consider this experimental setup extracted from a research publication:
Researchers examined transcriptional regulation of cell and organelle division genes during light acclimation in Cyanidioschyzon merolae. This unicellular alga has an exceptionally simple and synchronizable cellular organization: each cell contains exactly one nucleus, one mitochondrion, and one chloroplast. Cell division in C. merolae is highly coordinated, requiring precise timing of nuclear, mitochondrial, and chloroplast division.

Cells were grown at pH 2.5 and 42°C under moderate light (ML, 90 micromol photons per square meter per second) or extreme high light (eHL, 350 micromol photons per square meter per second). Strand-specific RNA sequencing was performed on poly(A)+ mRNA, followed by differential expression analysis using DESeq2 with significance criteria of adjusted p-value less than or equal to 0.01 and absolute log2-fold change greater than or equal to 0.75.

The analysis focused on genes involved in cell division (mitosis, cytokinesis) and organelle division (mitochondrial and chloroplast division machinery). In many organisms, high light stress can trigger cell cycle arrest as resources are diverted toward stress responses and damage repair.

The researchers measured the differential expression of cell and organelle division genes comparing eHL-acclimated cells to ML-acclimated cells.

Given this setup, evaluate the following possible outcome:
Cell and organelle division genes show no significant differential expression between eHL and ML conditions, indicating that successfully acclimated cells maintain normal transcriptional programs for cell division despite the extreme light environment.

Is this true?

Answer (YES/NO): NO